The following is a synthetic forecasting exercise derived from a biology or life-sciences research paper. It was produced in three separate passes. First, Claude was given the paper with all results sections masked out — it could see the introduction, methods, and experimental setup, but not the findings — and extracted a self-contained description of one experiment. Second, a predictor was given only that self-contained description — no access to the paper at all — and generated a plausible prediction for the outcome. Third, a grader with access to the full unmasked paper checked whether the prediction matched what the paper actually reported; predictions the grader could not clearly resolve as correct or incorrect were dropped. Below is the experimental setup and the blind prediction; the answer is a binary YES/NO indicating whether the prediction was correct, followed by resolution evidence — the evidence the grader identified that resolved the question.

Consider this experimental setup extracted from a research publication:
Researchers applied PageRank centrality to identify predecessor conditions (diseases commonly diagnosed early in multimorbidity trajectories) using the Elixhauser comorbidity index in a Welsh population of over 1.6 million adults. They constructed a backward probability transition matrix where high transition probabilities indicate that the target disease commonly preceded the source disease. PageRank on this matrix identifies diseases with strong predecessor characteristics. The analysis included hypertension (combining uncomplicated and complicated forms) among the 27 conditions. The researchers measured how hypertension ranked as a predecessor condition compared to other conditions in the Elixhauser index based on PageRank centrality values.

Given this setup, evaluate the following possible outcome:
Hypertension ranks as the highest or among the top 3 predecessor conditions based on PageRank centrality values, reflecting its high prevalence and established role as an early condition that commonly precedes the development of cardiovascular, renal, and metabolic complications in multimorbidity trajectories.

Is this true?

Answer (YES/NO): YES